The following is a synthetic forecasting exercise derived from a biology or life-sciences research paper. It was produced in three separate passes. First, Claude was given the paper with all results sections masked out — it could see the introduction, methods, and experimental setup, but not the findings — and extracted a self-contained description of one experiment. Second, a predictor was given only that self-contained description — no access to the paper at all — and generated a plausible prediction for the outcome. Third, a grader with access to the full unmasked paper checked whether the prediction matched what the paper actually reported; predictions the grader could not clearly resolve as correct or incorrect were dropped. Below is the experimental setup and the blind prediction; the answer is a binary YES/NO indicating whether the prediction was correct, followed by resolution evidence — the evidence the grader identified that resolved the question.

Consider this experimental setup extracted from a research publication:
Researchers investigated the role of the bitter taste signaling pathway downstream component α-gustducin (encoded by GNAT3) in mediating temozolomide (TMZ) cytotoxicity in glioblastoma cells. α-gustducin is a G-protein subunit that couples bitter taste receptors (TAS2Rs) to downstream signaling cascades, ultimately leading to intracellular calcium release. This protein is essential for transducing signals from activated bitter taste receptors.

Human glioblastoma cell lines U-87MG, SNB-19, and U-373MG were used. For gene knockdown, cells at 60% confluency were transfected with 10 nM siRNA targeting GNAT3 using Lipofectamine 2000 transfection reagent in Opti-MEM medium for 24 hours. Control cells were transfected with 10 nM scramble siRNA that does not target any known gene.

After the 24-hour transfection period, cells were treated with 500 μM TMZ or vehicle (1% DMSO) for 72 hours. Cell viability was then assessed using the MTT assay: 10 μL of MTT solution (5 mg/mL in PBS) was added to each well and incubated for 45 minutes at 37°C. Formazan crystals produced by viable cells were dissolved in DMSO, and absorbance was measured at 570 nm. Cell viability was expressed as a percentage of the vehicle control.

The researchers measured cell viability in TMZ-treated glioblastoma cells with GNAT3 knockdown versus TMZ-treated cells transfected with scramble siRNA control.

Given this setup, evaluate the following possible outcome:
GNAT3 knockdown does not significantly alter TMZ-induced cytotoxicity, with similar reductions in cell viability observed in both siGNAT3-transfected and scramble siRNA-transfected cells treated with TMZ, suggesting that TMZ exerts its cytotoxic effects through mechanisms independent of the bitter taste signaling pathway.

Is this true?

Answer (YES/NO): NO